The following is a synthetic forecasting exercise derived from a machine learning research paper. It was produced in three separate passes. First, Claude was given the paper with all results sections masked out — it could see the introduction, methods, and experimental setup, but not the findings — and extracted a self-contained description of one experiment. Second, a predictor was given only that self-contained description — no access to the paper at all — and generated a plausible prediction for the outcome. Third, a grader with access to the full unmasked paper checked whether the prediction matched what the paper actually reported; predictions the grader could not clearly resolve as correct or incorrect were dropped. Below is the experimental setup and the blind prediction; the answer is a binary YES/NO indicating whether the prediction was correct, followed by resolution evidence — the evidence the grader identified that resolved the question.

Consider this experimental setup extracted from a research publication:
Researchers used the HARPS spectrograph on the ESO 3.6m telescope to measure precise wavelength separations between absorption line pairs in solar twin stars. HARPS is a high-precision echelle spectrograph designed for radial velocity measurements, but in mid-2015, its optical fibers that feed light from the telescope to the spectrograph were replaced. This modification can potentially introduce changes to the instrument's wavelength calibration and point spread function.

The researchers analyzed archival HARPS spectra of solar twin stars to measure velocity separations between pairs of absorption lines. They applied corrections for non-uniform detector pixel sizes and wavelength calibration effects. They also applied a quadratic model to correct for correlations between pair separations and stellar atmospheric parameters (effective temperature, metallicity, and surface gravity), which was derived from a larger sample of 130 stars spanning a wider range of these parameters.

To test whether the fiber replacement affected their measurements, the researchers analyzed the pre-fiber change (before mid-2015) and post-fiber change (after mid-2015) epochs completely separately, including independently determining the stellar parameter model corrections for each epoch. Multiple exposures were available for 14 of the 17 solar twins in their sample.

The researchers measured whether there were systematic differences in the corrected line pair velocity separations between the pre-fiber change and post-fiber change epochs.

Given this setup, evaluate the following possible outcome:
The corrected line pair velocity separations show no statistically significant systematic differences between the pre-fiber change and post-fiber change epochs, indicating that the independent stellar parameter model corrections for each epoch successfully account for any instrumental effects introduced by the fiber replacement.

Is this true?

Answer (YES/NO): YES